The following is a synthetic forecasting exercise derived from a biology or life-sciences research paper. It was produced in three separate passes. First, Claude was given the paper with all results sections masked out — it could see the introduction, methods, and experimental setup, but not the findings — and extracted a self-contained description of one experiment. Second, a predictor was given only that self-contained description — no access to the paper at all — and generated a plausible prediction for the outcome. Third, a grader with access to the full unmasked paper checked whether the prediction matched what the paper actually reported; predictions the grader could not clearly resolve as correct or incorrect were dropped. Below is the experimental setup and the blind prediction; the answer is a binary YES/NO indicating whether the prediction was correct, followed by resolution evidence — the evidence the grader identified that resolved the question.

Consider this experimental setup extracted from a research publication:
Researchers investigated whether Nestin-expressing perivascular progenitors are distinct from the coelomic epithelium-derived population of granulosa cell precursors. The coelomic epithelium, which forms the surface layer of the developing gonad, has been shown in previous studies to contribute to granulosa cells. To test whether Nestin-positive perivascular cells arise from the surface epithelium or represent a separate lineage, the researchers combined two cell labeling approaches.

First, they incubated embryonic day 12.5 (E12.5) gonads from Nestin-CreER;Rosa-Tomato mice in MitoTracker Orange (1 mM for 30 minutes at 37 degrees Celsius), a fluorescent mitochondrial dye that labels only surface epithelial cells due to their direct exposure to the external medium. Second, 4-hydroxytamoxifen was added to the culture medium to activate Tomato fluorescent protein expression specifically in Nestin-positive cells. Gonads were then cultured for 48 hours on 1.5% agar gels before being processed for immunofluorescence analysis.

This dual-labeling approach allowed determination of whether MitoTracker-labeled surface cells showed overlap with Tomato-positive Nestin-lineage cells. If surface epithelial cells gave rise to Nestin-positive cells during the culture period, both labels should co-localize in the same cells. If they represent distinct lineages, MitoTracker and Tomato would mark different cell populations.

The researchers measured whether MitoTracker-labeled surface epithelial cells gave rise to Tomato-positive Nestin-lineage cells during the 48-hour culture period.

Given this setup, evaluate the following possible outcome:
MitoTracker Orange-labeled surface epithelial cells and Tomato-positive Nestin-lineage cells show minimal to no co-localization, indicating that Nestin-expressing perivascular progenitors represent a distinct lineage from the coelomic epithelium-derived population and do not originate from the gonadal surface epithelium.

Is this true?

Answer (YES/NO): YES